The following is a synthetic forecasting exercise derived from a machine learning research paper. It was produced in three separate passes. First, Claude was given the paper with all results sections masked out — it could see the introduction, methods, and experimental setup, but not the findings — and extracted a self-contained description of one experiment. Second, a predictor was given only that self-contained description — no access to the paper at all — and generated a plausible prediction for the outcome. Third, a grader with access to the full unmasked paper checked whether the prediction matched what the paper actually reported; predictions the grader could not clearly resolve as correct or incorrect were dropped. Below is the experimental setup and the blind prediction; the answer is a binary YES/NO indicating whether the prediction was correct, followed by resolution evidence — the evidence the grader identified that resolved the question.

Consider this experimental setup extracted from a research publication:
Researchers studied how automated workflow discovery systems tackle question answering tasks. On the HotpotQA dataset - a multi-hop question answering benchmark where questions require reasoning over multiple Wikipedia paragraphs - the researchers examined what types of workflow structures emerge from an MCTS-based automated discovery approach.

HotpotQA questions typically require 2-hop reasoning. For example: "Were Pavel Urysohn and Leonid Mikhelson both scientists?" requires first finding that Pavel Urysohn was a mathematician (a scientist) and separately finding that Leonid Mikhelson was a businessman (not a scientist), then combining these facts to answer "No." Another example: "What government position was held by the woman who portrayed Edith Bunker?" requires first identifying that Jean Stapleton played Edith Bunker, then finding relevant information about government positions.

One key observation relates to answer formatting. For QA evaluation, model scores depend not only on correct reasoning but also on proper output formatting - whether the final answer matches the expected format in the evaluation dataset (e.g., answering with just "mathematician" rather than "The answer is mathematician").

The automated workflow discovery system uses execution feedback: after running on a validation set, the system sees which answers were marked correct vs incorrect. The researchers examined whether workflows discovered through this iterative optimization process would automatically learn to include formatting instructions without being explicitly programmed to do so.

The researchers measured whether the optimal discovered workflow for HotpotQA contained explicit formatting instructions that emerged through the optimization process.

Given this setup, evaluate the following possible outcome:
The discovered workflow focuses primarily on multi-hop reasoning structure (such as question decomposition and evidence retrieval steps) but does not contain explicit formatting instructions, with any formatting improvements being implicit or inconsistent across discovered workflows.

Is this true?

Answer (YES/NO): NO